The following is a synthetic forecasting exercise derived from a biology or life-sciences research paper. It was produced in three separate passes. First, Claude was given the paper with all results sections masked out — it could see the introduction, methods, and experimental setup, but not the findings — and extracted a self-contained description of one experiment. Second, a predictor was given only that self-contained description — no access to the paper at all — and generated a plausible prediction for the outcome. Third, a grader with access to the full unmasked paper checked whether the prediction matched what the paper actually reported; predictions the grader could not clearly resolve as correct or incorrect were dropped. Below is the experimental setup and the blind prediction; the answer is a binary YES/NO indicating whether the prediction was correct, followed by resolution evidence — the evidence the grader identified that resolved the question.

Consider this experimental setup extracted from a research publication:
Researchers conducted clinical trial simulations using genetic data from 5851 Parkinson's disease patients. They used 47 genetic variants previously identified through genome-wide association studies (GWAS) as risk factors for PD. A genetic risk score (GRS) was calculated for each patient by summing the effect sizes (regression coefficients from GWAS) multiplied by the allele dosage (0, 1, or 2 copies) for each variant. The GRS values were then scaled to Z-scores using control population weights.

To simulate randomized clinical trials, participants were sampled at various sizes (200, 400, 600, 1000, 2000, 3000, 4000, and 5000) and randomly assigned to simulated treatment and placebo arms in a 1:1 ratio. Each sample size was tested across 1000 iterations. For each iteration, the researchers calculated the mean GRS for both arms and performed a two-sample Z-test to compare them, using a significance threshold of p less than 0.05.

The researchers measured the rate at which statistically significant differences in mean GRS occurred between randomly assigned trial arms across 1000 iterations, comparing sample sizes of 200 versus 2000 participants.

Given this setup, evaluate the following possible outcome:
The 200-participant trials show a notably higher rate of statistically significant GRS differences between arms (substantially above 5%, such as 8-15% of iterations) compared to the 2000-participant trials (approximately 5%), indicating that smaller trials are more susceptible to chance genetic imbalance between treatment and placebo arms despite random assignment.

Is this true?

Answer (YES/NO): NO